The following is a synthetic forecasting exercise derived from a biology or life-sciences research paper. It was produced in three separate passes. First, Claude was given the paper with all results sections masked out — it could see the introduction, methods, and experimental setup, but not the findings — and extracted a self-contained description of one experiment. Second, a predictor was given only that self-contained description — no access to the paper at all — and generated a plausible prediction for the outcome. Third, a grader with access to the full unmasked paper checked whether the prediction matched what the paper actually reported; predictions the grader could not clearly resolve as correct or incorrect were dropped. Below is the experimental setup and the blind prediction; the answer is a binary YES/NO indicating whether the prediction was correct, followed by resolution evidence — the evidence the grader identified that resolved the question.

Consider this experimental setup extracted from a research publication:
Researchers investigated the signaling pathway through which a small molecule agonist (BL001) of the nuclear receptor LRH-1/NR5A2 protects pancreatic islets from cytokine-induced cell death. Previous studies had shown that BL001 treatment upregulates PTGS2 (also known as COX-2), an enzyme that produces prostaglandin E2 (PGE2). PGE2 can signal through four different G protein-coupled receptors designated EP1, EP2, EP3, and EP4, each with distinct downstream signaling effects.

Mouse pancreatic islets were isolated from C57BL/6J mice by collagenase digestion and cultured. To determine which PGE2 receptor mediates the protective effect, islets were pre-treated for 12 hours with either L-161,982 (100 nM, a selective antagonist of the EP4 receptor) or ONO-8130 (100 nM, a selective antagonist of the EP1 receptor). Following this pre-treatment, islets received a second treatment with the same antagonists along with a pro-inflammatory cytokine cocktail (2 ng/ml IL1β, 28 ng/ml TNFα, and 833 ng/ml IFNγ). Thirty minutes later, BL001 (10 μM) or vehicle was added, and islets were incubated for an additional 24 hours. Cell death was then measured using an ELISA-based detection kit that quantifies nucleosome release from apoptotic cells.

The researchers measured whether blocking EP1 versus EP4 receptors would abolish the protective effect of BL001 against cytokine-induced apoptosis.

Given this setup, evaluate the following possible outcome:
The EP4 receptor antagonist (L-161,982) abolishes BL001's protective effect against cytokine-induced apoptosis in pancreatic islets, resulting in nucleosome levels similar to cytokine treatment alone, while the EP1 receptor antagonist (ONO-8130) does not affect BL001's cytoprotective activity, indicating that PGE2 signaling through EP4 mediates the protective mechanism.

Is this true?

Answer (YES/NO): NO